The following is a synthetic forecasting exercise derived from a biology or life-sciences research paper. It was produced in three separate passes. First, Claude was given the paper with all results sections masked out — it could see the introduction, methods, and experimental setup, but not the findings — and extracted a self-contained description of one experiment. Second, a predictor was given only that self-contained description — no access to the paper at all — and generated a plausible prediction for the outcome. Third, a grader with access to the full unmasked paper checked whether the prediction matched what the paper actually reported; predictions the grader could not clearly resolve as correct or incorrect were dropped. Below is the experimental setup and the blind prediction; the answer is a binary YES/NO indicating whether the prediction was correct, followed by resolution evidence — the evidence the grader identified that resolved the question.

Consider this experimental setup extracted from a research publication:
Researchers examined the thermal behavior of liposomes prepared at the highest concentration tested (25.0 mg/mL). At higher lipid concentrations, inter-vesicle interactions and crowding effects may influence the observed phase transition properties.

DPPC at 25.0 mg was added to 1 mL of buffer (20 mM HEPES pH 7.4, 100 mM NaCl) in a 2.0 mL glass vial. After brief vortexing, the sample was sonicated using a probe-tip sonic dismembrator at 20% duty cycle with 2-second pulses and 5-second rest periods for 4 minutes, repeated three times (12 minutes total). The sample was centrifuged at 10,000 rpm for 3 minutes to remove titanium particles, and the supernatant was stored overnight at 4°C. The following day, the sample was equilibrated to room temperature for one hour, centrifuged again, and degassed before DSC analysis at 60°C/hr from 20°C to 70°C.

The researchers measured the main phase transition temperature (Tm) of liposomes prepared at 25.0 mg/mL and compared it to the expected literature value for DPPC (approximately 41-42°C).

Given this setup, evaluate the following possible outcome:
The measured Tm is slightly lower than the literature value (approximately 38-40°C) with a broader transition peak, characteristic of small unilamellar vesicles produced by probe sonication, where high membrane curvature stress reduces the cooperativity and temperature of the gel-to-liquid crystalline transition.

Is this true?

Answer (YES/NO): NO